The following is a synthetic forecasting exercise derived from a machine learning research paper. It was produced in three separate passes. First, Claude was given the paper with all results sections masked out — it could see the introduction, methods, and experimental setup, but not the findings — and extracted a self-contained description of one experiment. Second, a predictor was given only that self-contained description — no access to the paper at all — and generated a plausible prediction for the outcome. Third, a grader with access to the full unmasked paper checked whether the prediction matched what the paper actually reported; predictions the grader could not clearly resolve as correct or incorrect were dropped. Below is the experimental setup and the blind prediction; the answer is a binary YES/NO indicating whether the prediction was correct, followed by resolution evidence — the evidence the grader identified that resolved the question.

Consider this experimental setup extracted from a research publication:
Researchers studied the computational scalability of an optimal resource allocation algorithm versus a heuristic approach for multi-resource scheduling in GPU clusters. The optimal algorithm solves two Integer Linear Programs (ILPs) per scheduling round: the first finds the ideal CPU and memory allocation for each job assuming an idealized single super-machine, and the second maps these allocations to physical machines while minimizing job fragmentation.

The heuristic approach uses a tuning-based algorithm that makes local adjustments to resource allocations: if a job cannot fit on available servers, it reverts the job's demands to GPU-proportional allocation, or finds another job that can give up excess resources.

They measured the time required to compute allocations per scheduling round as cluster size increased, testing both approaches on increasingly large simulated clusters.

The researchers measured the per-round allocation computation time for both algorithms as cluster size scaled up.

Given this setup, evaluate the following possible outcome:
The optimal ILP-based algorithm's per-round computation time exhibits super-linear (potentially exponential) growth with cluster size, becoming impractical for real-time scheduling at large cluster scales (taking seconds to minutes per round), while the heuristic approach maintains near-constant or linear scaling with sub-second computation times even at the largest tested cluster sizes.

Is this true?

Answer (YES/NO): YES